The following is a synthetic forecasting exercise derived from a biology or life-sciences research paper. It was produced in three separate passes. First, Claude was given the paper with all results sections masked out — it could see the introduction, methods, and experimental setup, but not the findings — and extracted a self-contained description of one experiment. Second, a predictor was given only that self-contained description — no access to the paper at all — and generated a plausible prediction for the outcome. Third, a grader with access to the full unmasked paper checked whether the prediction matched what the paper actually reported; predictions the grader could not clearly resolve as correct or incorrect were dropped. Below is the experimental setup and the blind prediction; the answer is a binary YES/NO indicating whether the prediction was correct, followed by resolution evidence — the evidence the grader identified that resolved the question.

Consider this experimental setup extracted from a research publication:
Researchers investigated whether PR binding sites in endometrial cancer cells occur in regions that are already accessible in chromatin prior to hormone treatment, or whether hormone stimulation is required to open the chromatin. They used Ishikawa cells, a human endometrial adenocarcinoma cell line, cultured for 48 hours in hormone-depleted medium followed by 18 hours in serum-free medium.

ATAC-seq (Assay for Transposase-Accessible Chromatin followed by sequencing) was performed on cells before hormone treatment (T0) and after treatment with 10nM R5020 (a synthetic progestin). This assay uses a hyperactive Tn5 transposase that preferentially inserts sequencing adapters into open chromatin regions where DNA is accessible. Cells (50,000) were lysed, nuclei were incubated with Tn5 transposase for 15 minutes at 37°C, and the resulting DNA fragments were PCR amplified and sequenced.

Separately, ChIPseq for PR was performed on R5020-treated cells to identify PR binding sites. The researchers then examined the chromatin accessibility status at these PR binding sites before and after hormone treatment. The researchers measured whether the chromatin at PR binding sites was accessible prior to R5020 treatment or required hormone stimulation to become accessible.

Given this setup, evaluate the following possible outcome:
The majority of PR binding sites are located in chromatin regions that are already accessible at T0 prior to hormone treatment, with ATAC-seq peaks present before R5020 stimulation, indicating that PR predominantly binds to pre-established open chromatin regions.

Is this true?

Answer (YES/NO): YES